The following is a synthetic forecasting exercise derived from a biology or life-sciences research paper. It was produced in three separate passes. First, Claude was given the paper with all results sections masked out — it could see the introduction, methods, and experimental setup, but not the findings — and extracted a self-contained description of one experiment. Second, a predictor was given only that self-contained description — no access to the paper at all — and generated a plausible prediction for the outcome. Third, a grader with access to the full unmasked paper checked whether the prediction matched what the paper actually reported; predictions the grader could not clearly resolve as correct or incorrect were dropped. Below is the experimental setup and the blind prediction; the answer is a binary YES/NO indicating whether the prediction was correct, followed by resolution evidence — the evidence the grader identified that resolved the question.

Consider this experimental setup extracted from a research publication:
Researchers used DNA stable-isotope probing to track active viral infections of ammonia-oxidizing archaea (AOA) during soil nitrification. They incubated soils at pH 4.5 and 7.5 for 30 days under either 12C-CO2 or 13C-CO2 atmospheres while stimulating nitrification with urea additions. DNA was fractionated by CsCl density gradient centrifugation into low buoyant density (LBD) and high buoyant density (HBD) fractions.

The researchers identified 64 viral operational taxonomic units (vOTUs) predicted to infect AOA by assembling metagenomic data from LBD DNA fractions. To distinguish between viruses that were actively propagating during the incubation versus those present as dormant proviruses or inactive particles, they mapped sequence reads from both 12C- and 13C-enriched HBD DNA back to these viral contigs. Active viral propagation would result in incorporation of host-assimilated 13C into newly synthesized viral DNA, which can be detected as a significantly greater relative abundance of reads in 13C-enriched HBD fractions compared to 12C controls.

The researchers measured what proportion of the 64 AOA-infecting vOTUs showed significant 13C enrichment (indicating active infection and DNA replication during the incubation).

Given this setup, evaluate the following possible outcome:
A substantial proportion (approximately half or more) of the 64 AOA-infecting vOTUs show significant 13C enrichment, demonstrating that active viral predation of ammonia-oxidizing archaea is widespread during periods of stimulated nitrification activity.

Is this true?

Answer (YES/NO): NO